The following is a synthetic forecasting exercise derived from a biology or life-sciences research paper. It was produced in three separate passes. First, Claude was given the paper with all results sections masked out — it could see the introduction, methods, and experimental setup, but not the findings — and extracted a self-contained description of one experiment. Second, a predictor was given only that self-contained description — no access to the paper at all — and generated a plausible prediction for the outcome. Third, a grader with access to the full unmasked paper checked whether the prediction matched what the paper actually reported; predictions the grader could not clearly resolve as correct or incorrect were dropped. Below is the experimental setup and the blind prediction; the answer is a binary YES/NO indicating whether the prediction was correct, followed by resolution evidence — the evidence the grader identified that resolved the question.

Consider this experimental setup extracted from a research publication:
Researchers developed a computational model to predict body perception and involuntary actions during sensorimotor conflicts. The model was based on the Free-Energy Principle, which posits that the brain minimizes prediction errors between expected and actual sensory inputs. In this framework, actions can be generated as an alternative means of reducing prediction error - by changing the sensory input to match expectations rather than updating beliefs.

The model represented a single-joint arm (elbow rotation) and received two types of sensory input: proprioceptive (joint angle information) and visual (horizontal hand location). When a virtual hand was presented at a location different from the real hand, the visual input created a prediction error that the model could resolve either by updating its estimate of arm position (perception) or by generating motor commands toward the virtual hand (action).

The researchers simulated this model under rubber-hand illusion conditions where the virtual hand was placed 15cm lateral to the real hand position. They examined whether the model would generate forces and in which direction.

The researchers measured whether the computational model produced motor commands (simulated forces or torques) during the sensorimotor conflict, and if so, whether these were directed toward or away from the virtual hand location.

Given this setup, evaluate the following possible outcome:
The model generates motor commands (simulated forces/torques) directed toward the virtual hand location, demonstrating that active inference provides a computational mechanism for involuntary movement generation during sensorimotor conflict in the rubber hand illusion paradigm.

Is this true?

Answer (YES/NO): YES